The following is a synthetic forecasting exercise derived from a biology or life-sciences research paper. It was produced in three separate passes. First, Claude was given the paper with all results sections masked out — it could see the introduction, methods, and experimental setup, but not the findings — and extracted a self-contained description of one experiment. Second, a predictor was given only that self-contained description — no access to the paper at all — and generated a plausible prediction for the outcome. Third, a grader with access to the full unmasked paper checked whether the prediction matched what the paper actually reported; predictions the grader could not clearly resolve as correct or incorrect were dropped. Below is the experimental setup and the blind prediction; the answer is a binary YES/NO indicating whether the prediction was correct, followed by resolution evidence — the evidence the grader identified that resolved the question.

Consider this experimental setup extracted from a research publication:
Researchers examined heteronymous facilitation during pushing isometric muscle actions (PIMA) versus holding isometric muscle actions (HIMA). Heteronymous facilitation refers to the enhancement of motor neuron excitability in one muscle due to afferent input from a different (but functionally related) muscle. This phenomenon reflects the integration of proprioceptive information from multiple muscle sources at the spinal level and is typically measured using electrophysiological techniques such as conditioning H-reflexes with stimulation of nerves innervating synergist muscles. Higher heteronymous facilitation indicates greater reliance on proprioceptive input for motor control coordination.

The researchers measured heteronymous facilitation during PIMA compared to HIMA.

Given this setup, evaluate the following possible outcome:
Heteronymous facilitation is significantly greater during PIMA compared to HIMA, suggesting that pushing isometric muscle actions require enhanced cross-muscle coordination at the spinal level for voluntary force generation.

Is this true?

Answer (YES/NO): NO